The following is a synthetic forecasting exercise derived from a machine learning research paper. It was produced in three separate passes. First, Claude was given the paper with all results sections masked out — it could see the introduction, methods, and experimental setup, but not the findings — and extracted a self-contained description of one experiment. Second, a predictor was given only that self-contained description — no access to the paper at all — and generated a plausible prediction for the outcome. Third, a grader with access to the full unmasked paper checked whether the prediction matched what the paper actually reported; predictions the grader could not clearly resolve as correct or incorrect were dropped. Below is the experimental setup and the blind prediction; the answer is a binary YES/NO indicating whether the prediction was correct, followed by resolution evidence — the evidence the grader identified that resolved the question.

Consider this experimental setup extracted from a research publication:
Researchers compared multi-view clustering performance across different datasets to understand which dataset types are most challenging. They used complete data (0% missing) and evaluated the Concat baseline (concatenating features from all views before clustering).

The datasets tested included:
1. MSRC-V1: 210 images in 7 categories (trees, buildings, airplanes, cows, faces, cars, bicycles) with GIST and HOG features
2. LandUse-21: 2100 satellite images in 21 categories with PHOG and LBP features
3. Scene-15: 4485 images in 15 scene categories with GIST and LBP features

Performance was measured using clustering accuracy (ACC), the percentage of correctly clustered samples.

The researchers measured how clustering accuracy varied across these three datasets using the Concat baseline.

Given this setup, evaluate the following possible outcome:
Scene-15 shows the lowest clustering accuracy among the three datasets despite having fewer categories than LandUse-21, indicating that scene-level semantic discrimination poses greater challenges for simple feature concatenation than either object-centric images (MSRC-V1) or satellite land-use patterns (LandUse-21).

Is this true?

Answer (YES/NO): NO